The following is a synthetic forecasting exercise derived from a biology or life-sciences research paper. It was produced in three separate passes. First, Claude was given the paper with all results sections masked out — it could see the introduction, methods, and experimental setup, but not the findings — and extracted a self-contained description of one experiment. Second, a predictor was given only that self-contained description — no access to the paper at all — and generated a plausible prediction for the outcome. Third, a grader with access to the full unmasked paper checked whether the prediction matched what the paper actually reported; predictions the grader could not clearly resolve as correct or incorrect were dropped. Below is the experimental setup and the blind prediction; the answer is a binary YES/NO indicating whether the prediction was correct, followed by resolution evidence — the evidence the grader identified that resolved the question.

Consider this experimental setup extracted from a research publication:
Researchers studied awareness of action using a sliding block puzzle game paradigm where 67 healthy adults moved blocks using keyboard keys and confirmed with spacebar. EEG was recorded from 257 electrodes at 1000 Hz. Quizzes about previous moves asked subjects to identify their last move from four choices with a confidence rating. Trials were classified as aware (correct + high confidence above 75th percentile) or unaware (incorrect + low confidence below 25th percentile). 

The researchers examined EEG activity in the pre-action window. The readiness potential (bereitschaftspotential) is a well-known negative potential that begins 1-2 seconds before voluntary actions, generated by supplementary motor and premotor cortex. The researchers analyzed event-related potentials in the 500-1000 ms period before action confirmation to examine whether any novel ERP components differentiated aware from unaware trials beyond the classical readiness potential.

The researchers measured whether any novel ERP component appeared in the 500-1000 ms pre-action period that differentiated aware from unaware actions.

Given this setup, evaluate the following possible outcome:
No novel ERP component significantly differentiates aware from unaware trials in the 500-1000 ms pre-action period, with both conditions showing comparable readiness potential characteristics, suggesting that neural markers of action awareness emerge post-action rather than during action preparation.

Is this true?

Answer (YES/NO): NO